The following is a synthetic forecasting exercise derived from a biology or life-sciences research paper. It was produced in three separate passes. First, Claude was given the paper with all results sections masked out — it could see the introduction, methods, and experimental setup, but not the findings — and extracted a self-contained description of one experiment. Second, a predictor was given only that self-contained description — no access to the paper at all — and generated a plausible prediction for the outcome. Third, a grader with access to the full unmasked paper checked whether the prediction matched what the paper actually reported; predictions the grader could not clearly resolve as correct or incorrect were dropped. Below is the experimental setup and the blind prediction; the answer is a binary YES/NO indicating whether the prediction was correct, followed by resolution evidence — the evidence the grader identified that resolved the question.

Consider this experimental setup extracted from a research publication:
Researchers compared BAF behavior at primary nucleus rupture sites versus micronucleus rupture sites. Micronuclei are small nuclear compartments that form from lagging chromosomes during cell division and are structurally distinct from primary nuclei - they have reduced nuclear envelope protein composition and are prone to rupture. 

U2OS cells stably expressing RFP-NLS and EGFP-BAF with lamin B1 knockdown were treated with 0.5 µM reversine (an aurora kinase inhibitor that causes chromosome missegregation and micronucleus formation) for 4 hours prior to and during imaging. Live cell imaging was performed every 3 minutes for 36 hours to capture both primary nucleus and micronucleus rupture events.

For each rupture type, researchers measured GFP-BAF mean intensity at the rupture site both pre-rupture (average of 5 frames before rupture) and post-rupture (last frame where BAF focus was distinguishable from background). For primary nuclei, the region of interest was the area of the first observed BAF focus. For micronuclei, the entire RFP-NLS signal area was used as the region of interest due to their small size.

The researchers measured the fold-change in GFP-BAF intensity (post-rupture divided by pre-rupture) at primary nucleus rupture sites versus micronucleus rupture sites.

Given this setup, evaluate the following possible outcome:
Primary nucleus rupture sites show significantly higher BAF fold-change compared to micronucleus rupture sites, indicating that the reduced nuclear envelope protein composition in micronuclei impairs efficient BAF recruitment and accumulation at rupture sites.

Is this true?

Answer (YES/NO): NO